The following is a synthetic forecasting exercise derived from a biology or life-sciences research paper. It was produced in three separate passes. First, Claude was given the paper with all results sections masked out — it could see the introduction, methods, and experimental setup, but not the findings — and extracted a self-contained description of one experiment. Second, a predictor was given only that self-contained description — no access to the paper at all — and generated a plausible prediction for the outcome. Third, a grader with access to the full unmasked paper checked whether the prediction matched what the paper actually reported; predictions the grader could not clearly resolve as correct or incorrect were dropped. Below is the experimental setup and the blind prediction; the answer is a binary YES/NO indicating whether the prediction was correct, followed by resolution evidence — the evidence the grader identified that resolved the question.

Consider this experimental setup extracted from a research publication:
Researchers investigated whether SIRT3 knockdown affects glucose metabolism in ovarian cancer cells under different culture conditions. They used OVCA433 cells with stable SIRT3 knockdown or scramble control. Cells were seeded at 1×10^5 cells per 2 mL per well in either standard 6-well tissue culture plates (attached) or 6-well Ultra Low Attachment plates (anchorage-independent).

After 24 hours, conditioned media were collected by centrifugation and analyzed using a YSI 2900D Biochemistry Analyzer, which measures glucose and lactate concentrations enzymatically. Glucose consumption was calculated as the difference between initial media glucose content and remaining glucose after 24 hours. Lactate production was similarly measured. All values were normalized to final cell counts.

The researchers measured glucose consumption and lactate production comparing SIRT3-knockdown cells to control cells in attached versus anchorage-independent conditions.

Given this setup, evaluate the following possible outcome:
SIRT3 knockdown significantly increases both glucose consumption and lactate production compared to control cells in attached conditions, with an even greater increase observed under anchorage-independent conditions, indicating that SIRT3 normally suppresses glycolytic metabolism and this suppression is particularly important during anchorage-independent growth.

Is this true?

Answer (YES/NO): NO